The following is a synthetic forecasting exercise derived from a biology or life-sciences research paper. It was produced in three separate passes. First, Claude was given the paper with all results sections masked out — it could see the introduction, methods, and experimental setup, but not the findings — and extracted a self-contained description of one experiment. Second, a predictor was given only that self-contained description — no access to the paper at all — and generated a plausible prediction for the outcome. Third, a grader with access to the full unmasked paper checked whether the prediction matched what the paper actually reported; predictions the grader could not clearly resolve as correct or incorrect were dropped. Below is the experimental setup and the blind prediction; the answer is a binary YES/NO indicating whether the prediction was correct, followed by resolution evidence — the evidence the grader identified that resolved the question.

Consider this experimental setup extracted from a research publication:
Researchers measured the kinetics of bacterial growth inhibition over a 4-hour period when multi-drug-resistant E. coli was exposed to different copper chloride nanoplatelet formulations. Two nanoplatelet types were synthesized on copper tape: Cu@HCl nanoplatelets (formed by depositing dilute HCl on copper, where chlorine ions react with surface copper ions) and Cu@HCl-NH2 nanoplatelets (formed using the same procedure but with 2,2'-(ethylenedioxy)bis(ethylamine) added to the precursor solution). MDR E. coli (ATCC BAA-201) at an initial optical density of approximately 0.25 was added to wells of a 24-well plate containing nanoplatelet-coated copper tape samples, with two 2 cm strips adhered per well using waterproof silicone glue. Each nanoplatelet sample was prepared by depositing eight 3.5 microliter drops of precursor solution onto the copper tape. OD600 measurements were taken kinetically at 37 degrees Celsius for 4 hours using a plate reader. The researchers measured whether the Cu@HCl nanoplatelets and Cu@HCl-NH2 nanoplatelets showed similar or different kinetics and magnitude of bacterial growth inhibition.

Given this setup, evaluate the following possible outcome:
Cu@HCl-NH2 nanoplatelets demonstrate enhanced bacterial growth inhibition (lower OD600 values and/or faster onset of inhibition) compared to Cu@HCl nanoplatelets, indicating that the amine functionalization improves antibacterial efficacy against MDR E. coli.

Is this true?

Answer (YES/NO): NO